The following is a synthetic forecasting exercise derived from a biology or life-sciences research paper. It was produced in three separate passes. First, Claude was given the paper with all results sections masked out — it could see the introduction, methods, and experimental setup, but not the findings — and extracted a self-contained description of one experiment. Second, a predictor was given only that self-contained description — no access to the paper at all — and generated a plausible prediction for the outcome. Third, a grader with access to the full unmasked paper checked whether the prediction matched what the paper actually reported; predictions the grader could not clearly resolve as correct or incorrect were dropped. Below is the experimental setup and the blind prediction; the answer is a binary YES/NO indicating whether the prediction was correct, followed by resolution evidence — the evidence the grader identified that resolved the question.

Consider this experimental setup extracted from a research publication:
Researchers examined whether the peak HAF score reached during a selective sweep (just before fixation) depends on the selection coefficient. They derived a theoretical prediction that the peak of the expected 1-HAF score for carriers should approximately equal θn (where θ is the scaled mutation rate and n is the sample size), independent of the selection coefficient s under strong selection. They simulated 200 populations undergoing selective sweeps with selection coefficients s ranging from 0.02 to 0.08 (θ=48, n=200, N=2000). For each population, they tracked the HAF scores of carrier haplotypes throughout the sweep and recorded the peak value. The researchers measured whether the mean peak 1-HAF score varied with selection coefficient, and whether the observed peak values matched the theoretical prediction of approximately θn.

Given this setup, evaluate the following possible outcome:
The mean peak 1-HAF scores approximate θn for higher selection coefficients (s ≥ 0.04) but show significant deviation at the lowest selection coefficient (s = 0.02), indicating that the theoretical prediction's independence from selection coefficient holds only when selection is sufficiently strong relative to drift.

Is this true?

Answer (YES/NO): NO